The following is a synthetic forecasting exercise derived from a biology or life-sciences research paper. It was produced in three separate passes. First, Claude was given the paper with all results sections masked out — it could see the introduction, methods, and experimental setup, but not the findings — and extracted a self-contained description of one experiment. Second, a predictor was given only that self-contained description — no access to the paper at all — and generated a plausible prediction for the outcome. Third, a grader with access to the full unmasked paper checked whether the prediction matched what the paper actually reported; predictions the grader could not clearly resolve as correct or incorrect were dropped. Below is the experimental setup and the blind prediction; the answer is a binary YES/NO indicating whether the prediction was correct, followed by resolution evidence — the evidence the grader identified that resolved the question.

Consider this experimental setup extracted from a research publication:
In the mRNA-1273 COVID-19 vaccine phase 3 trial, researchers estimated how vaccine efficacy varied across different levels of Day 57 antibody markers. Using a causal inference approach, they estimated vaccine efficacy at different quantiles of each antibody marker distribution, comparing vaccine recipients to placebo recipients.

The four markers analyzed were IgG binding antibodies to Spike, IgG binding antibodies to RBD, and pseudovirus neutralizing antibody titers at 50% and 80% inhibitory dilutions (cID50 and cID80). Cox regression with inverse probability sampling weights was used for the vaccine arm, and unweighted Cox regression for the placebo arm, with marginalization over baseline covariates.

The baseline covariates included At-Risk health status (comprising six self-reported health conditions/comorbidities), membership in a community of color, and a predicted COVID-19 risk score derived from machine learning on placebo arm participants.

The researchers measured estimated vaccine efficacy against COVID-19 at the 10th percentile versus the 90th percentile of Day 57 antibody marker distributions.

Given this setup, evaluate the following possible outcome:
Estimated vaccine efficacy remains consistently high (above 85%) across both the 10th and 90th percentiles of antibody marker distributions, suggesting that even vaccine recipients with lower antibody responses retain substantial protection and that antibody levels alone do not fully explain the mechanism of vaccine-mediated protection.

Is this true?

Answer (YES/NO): NO